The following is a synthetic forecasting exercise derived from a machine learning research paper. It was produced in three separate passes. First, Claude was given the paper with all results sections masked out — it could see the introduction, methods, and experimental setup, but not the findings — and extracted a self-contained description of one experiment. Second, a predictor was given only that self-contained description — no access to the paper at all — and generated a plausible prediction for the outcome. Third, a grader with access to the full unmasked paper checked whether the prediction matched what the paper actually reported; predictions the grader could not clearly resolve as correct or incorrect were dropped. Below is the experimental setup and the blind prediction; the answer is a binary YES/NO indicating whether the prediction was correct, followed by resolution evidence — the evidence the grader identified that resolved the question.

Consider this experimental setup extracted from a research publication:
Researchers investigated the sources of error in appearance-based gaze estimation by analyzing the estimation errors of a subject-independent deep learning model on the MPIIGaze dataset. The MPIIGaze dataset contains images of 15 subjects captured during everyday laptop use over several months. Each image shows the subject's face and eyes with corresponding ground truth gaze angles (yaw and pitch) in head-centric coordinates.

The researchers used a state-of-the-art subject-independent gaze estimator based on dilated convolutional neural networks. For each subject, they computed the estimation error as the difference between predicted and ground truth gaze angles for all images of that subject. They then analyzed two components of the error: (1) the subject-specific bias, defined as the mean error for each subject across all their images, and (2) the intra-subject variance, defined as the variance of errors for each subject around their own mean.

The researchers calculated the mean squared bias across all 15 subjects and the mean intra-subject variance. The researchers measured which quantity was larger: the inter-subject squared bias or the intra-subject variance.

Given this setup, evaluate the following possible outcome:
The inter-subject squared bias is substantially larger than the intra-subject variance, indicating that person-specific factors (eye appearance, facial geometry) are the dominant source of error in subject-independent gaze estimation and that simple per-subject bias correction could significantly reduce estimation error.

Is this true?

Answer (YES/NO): NO